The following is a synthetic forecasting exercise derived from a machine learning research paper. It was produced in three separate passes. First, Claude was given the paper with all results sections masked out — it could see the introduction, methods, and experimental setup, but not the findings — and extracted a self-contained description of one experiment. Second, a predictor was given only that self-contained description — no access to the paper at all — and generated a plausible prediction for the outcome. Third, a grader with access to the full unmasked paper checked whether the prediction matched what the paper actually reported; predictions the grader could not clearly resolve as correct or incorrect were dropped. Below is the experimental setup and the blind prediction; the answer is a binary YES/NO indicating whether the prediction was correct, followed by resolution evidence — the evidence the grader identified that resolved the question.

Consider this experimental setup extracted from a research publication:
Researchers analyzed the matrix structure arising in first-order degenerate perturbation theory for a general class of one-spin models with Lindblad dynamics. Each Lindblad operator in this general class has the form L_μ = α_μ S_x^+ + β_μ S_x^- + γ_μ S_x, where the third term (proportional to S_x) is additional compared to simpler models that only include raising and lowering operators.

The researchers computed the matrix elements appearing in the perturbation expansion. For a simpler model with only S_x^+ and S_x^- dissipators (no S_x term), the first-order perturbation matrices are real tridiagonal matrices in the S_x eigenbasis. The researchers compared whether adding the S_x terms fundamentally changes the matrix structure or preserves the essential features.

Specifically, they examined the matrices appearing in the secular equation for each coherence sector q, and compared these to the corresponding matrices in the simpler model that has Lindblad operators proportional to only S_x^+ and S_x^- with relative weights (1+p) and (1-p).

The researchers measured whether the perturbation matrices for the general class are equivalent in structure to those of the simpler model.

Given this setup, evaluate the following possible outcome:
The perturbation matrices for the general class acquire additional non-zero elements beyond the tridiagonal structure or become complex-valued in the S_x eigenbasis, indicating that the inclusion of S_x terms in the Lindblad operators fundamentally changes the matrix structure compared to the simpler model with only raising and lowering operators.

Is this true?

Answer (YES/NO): NO